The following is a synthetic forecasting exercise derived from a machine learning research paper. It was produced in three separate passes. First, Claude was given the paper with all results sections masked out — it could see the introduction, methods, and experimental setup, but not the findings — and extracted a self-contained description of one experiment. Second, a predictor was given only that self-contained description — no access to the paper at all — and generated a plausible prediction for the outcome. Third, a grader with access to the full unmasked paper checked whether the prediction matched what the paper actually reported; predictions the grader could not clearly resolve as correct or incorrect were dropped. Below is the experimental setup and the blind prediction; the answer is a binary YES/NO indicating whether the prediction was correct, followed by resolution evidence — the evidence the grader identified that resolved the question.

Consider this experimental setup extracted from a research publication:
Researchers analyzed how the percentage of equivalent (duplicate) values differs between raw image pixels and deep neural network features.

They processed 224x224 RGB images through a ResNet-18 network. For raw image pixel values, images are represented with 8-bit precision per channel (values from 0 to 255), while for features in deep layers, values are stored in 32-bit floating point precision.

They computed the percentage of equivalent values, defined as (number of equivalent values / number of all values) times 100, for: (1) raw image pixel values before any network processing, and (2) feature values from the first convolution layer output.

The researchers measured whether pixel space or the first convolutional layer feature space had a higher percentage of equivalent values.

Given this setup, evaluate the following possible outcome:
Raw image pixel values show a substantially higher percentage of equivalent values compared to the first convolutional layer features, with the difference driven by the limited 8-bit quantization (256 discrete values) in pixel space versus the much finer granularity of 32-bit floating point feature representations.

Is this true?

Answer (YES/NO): YES